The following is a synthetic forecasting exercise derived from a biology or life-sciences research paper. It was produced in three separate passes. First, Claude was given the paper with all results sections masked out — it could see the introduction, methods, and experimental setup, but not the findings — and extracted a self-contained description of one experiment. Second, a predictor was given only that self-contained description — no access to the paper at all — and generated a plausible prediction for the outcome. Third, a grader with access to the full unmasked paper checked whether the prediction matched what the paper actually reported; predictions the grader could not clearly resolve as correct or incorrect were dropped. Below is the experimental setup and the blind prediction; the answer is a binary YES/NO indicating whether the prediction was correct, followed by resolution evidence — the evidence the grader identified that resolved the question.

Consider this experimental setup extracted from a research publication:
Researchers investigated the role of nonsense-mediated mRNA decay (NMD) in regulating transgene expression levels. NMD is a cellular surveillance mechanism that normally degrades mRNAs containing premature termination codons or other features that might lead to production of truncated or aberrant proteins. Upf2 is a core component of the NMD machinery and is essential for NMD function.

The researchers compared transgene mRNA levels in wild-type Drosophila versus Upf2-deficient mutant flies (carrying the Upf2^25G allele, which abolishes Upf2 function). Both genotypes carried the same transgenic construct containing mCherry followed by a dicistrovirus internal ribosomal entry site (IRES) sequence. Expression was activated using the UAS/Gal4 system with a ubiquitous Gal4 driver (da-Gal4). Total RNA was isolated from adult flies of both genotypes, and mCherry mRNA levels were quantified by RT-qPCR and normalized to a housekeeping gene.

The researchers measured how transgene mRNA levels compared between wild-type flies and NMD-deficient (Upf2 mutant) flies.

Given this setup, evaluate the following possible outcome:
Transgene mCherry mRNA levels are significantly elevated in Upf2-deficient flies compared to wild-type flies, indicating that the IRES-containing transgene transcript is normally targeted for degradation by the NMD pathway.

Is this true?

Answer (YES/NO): NO